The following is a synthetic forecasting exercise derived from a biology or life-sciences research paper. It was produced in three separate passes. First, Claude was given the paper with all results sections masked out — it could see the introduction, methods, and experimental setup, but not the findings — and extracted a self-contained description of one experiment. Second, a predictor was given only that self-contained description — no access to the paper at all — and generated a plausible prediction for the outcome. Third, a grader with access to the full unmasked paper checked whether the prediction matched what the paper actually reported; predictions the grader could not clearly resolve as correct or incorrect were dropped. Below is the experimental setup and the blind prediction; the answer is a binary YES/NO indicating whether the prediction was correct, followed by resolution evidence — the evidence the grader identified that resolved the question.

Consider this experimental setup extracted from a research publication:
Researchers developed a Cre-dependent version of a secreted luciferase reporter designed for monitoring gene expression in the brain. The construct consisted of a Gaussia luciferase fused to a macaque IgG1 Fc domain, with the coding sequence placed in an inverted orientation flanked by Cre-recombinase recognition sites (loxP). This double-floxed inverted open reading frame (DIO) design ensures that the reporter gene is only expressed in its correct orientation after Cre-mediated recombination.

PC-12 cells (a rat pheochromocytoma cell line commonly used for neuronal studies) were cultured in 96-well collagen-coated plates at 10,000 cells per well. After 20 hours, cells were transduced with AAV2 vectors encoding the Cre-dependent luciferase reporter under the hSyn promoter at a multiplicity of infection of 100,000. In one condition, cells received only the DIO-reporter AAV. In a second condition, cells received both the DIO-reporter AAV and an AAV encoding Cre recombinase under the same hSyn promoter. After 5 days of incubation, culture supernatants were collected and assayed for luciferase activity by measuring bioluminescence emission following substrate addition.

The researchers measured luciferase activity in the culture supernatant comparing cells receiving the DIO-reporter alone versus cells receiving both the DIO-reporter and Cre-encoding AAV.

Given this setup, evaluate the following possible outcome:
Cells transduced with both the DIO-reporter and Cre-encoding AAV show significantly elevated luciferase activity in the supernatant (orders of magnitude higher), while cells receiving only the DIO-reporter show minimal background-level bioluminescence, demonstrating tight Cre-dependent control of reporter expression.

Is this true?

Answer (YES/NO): NO